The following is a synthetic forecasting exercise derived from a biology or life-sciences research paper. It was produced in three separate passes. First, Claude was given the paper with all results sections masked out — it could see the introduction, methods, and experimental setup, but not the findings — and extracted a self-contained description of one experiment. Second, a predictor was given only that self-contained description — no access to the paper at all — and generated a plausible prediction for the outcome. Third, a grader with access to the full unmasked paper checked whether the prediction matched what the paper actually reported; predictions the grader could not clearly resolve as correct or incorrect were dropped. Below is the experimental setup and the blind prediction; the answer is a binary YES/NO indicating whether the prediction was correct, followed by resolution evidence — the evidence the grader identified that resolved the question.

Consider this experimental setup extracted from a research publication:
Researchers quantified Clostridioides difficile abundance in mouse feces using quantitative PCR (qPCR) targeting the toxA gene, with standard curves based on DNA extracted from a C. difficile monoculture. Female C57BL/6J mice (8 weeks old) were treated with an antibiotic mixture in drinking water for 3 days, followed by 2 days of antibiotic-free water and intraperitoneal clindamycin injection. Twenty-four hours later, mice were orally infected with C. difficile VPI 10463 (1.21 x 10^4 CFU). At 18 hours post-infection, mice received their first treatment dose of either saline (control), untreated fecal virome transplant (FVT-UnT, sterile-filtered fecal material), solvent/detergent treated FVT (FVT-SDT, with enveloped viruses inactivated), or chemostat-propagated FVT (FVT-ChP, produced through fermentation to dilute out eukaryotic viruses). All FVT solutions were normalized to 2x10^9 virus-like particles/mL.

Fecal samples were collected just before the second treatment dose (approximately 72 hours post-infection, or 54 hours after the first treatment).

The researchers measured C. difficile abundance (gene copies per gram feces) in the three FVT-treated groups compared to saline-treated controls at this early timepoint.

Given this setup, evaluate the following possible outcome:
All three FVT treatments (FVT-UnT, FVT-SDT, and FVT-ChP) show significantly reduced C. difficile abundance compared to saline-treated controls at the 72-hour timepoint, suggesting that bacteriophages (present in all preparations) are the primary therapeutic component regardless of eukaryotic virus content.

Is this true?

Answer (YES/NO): YES